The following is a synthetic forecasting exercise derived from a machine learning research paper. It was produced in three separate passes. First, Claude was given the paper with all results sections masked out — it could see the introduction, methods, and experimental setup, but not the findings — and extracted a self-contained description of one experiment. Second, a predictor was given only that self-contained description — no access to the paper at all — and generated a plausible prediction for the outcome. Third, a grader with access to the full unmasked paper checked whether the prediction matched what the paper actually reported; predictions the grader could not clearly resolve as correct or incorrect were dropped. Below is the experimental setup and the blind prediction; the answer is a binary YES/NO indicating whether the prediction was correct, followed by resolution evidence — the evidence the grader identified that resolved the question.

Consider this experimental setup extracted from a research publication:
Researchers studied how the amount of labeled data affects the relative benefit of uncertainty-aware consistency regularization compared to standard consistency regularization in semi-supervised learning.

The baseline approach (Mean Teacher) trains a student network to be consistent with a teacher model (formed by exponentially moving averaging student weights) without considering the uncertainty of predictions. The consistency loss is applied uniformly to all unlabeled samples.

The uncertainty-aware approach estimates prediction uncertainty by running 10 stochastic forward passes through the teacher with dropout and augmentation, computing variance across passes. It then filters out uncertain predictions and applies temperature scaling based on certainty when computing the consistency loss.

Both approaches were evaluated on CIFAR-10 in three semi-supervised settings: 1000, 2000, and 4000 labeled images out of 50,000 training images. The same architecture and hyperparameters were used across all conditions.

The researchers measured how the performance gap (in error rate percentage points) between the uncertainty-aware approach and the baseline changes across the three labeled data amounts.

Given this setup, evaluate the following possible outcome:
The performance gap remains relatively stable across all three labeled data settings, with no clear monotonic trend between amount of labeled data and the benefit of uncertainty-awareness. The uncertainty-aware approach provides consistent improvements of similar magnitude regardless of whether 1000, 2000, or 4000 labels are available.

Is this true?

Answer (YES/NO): NO